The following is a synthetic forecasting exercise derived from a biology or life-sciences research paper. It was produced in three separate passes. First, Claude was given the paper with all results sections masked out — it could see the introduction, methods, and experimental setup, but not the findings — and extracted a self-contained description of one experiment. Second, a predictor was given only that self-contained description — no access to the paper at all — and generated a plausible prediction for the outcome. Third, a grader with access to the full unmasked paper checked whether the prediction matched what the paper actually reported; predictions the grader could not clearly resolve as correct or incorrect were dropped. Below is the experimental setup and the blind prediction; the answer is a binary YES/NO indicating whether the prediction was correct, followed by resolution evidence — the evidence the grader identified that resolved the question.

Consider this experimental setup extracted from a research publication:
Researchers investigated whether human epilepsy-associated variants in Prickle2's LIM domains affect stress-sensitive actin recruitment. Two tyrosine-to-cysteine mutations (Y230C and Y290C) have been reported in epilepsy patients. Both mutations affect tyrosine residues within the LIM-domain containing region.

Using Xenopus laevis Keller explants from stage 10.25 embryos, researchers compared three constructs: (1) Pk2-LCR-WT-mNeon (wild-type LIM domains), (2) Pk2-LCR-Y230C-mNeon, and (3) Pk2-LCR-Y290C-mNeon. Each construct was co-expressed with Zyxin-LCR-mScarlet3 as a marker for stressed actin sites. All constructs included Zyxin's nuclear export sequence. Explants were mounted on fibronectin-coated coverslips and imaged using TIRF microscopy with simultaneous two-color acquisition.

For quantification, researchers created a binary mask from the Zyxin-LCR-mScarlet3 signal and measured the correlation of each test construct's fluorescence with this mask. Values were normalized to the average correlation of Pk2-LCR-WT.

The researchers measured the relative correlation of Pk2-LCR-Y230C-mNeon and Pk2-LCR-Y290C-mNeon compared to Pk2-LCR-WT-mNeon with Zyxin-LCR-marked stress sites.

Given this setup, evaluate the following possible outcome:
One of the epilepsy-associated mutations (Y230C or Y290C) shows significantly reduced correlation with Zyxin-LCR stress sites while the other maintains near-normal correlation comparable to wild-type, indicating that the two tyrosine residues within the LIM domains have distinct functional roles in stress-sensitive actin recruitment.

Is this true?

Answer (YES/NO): NO